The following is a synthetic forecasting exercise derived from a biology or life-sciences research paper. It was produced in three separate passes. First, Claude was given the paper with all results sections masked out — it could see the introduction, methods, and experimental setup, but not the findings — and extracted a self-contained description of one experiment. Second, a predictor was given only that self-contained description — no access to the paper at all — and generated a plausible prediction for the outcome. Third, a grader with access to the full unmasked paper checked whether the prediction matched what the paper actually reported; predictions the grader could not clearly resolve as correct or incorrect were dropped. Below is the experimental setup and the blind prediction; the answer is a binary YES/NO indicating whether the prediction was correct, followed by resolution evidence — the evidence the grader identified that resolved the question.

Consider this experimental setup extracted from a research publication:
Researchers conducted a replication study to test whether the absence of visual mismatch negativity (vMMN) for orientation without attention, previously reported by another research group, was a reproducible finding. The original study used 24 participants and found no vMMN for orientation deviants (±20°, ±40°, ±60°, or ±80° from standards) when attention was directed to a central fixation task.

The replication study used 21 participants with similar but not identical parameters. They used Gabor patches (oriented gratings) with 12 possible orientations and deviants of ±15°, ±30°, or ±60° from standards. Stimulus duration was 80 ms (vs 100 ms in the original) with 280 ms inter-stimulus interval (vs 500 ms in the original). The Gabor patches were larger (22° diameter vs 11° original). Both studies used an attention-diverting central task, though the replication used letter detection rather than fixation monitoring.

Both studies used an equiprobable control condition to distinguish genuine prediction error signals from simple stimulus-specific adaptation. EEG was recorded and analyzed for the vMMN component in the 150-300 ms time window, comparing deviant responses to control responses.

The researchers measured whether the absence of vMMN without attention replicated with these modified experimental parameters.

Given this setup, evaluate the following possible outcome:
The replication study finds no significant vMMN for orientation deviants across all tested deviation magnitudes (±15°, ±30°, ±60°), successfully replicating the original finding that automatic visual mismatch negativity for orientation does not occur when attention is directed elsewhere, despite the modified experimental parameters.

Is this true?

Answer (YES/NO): YES